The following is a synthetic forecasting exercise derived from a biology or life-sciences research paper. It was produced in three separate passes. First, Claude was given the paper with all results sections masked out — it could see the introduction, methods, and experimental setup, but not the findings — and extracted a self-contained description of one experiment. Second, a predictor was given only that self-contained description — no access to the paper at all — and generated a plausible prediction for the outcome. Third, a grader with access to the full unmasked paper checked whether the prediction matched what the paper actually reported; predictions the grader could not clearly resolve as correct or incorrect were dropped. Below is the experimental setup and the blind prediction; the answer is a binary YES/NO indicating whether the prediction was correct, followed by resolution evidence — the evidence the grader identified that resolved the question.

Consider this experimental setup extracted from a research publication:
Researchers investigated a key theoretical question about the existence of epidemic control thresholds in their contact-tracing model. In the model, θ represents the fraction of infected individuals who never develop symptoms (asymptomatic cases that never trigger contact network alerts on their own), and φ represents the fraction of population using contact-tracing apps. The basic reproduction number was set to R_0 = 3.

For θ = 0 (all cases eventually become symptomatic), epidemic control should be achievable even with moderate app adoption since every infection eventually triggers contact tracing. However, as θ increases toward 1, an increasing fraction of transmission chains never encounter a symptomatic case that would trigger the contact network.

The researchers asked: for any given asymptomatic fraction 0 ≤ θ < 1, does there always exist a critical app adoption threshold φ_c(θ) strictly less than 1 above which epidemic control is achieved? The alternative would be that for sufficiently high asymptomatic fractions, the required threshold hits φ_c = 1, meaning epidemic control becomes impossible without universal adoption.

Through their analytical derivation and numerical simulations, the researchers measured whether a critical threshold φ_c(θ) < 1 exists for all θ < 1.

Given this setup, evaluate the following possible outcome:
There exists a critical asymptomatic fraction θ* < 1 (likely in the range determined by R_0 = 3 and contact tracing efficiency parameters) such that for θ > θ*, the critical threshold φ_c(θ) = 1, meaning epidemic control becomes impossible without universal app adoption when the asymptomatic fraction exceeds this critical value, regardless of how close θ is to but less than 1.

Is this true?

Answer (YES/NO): NO